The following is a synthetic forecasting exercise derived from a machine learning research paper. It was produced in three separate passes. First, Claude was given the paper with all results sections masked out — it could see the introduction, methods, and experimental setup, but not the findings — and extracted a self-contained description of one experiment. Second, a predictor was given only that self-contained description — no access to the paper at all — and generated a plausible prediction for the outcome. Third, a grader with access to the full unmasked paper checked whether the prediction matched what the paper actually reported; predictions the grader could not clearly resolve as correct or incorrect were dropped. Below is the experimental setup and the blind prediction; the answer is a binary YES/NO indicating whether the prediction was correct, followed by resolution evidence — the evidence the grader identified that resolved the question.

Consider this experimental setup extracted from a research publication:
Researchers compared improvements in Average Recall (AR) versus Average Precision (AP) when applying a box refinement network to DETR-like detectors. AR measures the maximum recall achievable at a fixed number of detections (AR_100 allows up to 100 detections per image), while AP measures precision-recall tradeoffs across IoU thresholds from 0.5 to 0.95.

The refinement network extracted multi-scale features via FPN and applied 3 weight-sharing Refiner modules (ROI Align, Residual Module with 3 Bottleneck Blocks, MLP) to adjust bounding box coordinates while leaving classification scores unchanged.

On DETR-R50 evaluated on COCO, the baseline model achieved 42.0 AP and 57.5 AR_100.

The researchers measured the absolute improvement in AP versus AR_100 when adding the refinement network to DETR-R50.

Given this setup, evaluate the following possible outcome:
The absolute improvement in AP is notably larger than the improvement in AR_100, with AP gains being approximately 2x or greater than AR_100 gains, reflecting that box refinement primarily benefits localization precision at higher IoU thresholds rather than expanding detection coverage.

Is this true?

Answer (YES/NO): NO